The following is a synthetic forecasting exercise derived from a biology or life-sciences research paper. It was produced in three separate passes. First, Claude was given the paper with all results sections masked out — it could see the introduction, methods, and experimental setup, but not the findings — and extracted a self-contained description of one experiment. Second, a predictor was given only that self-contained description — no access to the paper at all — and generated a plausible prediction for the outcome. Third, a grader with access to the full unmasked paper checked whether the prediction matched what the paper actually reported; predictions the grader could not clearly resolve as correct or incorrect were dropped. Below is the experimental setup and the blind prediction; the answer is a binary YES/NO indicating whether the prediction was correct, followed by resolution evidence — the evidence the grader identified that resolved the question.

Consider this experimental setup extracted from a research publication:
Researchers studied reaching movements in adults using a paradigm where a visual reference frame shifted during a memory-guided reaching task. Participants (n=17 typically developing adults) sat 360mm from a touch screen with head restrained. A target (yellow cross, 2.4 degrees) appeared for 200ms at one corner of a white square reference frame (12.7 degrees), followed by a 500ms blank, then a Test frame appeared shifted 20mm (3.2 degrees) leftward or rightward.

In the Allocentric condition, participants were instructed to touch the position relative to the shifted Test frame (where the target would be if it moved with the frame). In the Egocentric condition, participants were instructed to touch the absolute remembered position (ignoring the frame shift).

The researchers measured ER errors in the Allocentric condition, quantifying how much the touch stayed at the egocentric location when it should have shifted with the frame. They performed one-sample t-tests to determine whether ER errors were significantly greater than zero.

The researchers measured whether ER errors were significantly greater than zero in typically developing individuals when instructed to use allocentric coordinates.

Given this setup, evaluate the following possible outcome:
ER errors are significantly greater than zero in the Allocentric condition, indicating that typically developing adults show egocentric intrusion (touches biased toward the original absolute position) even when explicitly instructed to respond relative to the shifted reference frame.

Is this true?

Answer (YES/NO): YES